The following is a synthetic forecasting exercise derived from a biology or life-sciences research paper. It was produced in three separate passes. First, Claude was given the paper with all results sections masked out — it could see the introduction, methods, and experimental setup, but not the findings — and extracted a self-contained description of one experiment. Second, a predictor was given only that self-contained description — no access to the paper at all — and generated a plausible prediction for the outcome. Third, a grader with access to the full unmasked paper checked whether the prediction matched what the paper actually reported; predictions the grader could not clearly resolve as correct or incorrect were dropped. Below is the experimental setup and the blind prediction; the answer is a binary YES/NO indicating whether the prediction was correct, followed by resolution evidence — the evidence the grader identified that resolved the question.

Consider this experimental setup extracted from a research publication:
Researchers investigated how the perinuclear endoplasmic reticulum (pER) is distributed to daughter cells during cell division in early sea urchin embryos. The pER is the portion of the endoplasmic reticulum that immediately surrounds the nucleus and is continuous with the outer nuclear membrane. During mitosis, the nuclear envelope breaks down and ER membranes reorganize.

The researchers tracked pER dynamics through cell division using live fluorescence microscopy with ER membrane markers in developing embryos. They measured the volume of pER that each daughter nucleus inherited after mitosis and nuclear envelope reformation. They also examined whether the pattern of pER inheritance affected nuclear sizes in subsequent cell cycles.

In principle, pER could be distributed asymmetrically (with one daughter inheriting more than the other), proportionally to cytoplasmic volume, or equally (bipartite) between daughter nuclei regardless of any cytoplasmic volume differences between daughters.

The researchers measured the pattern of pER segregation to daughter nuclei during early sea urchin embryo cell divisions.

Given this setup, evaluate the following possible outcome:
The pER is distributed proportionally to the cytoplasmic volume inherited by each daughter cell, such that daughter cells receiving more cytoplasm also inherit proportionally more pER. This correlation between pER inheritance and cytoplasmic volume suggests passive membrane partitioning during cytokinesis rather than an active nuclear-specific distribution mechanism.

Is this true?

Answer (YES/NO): NO